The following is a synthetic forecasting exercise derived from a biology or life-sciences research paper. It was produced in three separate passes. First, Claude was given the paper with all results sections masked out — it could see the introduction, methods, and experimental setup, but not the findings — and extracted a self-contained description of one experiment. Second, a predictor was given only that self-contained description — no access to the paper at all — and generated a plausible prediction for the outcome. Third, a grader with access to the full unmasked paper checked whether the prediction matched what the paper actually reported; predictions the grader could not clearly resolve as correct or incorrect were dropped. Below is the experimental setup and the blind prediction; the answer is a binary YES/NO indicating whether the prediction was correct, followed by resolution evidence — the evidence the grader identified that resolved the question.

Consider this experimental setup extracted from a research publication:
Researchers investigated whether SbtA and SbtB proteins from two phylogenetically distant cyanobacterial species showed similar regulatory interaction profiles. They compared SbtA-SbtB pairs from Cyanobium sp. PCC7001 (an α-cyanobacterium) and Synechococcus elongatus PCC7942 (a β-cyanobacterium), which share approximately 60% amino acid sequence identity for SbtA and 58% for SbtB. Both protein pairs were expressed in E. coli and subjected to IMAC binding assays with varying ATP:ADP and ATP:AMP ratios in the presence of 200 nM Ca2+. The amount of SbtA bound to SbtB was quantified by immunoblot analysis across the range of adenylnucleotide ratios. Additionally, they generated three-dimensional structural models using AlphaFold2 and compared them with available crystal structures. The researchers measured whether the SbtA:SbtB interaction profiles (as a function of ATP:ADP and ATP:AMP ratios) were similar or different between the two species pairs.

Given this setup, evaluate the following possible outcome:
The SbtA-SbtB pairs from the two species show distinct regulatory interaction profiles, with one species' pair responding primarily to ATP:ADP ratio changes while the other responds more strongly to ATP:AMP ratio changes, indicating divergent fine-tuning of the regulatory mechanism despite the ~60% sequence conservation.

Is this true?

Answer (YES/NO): NO